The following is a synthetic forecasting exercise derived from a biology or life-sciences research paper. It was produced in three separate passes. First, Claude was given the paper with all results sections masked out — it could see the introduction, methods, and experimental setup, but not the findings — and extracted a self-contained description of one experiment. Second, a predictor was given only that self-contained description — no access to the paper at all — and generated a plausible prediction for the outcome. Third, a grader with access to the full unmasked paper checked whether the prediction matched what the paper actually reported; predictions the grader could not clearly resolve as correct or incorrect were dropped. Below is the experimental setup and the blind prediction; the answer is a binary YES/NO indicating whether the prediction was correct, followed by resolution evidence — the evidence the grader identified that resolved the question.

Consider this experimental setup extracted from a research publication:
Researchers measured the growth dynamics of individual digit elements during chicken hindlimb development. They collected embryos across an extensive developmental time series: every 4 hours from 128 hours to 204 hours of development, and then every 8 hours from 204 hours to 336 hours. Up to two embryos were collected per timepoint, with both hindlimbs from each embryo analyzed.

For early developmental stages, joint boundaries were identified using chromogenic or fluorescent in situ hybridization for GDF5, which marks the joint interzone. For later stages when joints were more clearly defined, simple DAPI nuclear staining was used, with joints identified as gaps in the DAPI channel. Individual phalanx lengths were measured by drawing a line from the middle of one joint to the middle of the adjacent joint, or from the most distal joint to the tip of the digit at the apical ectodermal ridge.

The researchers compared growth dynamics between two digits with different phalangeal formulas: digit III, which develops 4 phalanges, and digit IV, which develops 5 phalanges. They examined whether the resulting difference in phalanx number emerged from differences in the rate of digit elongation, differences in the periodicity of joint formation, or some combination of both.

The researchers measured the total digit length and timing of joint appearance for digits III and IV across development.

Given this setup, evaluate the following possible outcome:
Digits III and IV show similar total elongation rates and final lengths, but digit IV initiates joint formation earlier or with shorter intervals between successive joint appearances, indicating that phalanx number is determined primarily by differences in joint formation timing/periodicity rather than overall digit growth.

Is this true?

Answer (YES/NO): NO